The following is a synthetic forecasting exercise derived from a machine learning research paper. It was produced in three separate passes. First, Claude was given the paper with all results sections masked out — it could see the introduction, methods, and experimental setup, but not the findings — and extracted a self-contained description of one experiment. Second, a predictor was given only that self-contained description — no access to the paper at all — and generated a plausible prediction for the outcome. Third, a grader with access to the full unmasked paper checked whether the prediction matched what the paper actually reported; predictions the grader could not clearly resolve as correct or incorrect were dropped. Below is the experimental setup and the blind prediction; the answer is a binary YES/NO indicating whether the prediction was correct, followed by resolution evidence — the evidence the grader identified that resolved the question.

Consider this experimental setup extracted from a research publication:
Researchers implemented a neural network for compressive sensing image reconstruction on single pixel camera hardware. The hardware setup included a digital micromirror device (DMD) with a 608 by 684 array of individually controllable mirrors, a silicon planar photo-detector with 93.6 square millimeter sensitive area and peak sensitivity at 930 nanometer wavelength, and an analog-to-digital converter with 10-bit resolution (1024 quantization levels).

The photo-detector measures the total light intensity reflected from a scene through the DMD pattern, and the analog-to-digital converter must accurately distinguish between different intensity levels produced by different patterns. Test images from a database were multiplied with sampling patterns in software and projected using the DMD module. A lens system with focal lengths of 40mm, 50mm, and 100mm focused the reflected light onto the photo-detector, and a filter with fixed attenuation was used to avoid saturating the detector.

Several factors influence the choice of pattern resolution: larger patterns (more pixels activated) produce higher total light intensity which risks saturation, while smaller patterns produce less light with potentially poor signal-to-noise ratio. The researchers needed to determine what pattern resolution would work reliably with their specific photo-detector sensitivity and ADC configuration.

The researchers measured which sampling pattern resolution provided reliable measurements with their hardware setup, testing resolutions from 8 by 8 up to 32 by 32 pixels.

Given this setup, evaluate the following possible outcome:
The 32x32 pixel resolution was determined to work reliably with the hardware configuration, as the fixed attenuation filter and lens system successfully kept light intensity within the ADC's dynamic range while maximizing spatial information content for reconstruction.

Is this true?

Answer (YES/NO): NO